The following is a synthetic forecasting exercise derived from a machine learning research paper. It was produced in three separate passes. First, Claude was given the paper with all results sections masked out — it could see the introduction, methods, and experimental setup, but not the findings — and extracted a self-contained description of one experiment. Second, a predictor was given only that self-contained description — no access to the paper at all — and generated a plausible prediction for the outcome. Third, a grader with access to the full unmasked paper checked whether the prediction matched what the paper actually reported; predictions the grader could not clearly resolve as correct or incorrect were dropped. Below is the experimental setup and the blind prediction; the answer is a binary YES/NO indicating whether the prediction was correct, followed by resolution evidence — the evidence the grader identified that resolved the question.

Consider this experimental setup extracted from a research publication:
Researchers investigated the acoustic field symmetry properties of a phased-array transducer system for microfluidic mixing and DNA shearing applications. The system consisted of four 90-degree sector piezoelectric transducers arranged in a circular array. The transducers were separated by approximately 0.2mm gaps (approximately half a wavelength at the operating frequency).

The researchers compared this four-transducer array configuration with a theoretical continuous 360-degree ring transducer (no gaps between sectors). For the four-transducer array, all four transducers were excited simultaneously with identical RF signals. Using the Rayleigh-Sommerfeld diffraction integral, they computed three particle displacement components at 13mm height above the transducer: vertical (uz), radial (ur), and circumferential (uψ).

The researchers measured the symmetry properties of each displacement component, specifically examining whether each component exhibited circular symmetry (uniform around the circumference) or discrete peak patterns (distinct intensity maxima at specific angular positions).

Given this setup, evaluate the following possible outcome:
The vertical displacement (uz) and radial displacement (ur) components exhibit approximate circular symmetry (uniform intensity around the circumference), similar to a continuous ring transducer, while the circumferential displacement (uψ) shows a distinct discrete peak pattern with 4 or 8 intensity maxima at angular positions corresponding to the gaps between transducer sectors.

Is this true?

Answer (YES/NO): YES